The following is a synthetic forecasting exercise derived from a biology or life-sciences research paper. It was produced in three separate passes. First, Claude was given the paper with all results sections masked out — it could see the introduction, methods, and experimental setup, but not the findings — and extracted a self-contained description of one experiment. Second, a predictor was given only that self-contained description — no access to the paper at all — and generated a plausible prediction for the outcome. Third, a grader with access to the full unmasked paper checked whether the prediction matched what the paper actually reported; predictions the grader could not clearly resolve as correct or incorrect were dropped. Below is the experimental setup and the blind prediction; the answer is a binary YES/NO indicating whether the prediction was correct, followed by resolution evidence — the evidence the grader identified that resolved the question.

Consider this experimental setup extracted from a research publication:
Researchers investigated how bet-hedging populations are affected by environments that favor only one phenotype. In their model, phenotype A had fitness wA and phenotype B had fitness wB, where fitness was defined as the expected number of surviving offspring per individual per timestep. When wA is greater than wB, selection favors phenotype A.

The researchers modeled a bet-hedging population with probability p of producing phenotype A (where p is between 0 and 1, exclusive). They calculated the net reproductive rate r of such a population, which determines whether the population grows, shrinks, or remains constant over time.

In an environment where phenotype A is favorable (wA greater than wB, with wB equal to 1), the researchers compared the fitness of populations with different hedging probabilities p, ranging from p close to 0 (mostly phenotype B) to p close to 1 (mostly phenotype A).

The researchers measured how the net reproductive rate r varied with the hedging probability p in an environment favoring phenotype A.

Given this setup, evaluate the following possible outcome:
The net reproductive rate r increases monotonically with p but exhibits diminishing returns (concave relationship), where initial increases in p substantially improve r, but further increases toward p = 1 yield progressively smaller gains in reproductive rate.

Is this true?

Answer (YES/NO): NO